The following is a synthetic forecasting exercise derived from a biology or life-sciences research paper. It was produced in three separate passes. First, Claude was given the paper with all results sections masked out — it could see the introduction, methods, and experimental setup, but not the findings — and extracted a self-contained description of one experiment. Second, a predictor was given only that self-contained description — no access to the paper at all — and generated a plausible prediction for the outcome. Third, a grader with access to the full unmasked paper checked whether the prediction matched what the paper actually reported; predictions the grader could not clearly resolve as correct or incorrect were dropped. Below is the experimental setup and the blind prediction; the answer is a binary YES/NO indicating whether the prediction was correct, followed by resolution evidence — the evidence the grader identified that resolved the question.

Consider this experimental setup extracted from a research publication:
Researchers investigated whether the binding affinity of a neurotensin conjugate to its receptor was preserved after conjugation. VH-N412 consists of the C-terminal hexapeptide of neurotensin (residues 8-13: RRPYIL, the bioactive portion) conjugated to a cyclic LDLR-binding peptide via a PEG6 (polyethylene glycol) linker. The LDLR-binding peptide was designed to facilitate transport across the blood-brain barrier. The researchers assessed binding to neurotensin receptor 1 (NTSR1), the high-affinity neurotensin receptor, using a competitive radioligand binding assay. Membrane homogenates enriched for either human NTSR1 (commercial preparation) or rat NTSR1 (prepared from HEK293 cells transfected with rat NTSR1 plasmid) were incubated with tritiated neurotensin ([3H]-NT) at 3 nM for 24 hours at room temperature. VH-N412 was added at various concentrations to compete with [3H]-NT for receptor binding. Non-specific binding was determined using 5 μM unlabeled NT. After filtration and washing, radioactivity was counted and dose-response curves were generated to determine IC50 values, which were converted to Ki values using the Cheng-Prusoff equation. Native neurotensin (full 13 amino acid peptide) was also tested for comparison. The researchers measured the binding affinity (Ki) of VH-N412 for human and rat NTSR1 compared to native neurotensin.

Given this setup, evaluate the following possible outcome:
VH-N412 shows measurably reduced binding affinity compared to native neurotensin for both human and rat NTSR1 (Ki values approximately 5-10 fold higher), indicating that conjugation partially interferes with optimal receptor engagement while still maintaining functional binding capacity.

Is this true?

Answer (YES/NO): NO